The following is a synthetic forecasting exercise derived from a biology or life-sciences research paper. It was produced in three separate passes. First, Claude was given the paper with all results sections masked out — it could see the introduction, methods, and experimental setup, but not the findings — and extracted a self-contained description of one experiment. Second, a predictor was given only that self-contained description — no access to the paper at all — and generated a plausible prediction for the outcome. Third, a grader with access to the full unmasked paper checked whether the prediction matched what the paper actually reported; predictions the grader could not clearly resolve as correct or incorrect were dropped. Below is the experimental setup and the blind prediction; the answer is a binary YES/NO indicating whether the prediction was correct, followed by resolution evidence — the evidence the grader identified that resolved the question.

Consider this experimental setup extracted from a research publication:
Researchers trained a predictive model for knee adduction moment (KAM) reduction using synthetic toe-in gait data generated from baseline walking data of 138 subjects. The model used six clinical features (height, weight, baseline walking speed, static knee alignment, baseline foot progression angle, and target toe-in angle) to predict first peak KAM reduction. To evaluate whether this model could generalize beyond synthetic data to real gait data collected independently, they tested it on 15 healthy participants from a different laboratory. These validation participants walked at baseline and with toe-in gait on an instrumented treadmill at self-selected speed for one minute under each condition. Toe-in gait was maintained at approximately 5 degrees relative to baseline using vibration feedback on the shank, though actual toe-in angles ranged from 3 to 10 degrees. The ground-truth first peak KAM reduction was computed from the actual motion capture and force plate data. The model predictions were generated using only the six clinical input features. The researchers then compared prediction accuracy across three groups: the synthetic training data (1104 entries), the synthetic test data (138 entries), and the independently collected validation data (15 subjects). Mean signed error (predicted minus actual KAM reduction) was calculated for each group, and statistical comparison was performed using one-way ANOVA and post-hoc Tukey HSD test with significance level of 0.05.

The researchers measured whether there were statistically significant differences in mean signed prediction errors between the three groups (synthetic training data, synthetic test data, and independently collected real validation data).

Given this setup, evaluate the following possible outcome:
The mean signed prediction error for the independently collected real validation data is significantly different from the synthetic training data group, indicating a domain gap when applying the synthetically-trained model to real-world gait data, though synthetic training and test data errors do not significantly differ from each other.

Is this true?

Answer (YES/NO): NO